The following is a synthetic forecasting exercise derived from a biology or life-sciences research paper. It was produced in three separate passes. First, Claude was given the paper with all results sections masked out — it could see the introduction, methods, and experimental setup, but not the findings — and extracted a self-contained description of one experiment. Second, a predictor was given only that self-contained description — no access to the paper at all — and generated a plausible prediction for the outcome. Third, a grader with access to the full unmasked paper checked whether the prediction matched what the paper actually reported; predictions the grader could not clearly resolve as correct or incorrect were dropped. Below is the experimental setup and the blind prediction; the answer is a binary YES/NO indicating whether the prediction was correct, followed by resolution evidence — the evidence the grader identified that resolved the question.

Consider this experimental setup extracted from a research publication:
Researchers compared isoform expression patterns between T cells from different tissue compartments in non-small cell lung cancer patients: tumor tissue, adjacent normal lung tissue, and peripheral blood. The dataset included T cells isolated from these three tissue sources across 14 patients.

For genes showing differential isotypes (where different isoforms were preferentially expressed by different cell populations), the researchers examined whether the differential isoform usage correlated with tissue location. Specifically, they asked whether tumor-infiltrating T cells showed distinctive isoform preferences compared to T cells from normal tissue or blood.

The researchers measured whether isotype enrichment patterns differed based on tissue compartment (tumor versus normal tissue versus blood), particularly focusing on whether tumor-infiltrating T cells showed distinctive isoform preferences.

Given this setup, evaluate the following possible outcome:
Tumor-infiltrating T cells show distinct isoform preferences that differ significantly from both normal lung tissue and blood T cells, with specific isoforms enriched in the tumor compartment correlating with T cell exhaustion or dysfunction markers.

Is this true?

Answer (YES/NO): NO